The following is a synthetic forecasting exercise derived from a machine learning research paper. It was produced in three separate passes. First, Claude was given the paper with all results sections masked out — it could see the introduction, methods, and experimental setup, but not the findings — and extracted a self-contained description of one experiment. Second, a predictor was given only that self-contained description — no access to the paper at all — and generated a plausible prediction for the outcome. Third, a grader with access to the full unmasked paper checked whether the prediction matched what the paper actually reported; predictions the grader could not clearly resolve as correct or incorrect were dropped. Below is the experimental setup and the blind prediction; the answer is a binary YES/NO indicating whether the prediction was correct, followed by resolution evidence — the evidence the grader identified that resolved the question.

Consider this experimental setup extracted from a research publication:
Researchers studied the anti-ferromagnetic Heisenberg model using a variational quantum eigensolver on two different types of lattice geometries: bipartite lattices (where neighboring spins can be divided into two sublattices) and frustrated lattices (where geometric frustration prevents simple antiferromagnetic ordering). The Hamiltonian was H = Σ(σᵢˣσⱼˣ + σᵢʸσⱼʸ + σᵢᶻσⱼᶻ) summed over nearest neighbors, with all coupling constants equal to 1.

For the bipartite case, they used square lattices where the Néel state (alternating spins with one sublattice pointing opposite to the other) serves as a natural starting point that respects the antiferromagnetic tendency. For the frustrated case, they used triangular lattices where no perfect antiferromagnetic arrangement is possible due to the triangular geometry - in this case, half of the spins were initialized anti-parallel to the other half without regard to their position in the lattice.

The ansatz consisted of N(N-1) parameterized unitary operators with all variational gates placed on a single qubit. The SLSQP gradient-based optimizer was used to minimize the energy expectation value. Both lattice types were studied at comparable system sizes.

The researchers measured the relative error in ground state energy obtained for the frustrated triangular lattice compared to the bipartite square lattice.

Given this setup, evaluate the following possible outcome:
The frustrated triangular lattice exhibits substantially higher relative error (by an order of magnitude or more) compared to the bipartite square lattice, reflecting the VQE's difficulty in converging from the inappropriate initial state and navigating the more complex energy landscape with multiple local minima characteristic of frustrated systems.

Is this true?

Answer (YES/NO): NO